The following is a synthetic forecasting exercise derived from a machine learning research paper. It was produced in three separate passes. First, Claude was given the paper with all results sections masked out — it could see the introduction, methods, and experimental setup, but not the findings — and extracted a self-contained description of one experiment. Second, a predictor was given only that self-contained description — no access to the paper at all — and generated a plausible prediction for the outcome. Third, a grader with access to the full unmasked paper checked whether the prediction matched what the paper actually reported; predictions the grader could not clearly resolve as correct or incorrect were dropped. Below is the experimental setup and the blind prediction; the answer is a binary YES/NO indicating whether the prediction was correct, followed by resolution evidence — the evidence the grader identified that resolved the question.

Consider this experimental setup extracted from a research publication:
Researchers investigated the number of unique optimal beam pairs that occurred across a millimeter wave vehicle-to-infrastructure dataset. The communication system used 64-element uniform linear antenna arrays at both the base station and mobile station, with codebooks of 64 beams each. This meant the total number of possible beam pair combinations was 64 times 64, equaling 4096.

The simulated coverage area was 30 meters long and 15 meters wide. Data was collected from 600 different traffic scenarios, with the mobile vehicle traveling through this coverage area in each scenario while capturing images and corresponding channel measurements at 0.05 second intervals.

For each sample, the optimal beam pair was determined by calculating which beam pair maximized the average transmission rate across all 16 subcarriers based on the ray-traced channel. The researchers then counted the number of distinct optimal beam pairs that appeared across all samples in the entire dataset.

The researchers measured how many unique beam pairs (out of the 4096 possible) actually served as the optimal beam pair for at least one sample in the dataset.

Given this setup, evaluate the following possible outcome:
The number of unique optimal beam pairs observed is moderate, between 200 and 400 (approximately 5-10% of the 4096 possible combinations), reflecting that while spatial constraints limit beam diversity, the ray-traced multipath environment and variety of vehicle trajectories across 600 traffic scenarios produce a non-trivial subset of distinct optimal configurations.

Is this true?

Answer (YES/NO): YES